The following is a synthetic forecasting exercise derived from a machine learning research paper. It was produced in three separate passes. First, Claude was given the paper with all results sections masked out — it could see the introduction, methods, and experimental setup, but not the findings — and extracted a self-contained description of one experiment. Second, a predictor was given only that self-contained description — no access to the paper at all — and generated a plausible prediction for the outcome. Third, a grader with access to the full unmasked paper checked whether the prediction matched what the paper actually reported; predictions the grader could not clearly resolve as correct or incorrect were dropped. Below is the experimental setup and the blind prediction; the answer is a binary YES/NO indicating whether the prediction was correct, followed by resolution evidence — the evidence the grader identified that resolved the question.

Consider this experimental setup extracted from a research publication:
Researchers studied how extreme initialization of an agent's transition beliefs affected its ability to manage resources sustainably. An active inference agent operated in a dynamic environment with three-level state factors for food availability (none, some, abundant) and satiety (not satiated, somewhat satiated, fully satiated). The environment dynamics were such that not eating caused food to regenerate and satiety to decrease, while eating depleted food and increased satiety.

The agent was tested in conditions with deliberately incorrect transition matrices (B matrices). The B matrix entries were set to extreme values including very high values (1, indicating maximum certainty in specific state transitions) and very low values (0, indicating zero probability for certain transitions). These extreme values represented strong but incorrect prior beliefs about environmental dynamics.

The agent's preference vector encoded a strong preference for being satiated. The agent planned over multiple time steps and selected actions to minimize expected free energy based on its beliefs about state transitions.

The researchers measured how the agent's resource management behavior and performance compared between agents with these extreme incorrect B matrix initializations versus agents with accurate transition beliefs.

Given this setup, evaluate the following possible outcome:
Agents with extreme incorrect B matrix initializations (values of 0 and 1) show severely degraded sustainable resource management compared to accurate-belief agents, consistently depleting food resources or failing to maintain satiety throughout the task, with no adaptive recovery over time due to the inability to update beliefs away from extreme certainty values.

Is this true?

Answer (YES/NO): NO